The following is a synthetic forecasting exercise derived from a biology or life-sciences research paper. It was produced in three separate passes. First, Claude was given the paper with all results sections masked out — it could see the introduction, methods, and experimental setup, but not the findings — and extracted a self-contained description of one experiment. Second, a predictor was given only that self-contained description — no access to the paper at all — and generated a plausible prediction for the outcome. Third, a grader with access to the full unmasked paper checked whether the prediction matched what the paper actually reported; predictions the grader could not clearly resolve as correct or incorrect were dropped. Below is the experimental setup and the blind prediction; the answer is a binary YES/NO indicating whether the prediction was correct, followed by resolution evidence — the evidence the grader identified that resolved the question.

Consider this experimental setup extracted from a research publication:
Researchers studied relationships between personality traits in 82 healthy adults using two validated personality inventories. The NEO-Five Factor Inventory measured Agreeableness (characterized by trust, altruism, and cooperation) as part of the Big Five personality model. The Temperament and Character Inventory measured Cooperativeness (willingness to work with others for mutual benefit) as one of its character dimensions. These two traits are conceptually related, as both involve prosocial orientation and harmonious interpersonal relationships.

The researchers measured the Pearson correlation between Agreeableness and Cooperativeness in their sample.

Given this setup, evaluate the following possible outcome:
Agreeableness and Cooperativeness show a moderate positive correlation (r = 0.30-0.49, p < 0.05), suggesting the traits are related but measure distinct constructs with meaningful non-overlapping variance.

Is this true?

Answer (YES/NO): NO